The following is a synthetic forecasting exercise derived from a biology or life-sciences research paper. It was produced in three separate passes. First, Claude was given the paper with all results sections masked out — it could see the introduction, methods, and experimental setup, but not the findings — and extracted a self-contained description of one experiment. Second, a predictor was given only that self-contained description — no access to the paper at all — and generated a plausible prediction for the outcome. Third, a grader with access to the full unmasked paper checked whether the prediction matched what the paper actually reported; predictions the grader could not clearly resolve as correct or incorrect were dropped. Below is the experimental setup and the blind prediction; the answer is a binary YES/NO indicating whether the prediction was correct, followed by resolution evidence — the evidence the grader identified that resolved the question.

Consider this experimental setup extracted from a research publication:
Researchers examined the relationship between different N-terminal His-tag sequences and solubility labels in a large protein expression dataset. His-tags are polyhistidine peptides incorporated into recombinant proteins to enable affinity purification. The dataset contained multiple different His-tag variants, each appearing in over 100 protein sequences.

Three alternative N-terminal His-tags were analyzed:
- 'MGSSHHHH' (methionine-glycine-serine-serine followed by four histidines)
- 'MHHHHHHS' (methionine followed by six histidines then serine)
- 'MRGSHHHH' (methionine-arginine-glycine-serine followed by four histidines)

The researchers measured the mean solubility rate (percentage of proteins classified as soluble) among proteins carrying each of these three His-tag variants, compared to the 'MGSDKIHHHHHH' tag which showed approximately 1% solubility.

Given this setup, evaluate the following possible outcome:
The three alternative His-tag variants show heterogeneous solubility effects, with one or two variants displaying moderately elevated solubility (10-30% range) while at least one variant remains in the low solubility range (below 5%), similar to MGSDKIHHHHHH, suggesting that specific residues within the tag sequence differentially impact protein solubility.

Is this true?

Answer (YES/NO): NO